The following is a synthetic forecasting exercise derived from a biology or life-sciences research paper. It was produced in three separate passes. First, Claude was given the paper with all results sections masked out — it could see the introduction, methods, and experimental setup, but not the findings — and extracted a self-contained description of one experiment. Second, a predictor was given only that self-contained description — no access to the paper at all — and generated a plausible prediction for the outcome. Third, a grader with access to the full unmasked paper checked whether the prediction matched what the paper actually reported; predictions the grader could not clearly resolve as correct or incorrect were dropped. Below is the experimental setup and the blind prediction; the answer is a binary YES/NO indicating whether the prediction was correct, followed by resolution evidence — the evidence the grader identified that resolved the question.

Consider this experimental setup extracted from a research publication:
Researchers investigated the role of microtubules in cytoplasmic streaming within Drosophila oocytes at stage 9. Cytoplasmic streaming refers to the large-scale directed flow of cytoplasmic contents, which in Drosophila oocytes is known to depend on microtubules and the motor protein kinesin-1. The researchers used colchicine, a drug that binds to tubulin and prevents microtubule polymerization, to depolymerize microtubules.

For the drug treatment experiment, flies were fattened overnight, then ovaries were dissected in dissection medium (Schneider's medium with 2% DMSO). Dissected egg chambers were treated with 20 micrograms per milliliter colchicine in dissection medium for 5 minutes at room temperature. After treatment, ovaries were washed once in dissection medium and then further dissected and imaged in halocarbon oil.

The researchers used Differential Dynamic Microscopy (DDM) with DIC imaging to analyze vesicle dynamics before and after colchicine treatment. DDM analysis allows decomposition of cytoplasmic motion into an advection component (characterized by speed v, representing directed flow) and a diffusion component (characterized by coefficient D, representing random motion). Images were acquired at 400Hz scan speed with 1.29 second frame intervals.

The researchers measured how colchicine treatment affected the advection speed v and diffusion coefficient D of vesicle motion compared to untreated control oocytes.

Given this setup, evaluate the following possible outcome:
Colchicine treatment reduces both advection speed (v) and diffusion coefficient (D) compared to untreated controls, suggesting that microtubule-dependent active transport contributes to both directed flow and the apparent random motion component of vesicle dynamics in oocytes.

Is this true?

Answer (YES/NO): YES